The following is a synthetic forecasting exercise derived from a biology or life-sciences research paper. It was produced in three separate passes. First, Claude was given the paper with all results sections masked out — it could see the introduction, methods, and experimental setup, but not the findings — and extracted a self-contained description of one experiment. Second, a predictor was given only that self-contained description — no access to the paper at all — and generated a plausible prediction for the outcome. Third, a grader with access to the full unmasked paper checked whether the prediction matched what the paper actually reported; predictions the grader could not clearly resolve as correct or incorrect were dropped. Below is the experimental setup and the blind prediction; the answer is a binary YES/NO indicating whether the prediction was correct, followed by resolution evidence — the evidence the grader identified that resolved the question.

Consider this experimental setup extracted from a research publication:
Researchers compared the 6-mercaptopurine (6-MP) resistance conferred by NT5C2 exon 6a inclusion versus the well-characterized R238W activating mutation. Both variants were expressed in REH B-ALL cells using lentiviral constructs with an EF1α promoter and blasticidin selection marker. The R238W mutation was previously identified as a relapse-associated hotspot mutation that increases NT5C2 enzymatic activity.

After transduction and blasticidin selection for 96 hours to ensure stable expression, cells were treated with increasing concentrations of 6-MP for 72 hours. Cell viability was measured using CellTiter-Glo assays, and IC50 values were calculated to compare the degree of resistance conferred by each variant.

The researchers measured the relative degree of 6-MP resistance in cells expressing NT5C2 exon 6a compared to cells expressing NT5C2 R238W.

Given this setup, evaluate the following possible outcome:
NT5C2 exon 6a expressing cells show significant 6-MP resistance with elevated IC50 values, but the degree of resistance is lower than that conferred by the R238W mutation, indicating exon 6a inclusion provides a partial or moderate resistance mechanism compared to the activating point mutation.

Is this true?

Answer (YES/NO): NO